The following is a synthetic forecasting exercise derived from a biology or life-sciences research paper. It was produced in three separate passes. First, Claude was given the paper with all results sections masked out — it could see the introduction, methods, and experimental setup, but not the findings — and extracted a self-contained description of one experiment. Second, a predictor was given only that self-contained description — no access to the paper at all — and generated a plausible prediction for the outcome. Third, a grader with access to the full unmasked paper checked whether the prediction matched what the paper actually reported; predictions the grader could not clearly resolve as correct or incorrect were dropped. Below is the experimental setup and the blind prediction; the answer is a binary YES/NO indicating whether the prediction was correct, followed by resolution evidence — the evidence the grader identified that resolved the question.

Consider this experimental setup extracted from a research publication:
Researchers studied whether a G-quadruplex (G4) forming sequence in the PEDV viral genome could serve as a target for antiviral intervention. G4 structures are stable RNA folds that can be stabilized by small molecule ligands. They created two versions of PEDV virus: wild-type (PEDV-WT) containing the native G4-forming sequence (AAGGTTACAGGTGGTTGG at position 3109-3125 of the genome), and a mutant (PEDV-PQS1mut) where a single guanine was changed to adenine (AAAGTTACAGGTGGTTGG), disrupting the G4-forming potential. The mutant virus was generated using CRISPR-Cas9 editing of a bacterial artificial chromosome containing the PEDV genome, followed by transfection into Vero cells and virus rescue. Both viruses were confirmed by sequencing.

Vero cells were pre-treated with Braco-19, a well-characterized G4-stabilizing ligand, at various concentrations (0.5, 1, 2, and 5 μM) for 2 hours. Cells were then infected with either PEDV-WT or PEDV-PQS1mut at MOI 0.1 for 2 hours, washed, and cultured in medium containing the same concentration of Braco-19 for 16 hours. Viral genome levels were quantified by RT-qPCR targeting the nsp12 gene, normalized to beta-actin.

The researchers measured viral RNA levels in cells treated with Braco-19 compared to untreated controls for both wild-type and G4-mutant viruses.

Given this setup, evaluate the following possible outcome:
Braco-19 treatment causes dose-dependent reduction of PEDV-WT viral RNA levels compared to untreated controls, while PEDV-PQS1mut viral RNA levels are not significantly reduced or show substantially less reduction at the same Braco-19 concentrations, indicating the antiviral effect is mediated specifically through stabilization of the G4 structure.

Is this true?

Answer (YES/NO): YES